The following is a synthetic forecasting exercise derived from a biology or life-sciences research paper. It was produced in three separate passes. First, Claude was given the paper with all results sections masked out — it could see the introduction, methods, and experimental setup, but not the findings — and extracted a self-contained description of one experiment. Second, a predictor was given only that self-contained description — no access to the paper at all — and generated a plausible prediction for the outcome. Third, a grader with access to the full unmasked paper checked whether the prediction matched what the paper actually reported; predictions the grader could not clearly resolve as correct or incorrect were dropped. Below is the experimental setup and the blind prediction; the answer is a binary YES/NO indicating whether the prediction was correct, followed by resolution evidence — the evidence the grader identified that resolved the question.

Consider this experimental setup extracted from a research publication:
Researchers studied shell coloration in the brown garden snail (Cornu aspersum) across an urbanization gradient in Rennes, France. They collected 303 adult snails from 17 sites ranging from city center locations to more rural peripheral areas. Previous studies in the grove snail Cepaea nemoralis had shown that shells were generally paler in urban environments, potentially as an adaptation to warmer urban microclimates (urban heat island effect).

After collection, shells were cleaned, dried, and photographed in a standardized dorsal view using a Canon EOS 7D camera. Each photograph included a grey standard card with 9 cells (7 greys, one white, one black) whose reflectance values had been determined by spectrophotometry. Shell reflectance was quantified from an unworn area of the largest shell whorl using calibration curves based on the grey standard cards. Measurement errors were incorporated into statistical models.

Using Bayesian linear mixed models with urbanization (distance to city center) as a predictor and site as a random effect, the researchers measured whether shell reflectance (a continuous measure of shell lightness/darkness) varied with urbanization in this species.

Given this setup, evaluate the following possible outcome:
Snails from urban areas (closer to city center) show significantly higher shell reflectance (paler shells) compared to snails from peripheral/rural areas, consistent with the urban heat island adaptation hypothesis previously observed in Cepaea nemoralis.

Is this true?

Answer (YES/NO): NO